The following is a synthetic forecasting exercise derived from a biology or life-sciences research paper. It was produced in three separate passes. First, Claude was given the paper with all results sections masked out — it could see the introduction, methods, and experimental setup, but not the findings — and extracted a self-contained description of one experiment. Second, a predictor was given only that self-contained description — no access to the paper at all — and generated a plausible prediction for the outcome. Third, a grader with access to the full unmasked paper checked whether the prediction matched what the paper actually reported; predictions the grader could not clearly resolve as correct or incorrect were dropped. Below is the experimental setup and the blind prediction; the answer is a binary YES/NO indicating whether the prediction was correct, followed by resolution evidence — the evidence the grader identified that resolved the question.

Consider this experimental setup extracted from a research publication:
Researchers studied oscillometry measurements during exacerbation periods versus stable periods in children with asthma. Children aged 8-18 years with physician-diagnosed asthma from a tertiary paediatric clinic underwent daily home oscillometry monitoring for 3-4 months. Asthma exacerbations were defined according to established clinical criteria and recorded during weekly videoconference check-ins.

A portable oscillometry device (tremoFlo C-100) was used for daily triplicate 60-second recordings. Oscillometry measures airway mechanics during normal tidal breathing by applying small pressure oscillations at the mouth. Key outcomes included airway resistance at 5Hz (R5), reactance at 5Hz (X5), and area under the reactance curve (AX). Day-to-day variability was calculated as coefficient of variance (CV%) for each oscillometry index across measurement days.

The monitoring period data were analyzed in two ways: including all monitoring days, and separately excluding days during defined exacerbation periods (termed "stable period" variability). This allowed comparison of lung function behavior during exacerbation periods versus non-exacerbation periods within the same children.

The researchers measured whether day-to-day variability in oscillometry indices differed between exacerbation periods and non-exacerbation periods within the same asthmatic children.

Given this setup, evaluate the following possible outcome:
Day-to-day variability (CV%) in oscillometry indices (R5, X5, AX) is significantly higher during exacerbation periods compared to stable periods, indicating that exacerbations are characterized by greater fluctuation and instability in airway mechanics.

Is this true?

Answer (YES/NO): YES